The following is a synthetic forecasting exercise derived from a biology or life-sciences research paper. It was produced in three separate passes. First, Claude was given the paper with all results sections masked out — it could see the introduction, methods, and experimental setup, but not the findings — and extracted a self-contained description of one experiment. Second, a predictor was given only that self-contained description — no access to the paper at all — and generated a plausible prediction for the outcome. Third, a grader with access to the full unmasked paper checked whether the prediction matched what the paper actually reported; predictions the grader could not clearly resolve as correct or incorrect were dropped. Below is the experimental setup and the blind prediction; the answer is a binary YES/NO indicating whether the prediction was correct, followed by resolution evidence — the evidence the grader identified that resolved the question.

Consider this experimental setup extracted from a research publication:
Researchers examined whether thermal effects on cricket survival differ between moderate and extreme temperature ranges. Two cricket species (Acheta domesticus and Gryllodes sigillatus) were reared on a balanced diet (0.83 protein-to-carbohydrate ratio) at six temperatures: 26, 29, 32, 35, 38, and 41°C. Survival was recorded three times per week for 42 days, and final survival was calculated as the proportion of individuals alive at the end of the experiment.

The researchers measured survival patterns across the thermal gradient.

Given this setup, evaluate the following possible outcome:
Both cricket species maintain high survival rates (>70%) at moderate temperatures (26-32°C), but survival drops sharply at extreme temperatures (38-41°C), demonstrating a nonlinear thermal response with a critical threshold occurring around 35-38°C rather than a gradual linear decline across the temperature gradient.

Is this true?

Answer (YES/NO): YES